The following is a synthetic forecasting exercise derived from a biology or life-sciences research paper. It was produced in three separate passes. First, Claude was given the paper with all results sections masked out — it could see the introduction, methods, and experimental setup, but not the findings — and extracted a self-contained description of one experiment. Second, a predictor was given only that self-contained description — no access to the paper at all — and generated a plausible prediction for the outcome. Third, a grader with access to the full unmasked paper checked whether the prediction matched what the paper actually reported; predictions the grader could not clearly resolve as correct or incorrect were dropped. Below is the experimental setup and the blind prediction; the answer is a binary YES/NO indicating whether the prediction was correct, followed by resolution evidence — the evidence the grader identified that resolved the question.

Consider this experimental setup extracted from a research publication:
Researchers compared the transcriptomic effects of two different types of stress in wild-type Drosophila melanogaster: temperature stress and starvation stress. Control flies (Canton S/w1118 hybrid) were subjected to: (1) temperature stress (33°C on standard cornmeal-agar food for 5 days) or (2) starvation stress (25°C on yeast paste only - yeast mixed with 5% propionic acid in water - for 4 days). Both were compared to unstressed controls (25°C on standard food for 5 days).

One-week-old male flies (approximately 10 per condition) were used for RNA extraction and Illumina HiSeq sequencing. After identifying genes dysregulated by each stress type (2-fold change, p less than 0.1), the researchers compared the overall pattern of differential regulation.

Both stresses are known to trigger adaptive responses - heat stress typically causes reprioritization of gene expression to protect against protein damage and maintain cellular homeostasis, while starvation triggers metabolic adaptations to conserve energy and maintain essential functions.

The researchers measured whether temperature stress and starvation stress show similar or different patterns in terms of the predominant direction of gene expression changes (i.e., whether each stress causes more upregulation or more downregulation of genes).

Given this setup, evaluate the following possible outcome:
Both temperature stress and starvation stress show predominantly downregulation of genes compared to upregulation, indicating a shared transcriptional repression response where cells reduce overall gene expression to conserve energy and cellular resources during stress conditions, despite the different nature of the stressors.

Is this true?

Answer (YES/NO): NO